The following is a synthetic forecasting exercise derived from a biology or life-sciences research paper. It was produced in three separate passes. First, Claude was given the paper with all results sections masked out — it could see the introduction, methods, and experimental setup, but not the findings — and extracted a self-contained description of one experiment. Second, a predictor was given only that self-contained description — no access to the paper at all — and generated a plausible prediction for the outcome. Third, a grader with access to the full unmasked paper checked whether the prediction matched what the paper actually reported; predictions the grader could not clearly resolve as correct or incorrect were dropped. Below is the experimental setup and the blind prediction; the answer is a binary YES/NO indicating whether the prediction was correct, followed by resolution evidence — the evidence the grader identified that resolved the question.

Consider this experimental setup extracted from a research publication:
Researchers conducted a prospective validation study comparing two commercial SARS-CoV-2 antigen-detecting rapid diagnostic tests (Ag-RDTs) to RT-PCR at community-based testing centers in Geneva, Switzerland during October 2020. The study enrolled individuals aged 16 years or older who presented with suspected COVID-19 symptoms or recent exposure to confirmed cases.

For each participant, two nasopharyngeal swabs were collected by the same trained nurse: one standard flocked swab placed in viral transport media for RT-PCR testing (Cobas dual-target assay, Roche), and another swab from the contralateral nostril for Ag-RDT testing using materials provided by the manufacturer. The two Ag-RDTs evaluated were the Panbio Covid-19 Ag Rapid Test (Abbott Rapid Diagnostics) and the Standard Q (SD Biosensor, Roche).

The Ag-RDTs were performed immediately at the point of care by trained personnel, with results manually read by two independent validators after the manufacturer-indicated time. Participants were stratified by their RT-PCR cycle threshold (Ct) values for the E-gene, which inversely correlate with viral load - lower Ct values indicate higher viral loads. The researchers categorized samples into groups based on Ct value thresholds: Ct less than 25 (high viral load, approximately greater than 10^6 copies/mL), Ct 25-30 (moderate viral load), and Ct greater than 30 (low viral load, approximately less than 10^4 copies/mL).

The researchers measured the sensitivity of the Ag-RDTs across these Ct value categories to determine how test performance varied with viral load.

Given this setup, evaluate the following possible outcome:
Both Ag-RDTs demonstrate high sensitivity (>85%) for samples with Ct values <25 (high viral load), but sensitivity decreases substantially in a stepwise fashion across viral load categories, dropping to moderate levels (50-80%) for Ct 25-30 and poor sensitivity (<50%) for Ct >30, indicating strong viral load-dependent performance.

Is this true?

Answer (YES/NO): NO